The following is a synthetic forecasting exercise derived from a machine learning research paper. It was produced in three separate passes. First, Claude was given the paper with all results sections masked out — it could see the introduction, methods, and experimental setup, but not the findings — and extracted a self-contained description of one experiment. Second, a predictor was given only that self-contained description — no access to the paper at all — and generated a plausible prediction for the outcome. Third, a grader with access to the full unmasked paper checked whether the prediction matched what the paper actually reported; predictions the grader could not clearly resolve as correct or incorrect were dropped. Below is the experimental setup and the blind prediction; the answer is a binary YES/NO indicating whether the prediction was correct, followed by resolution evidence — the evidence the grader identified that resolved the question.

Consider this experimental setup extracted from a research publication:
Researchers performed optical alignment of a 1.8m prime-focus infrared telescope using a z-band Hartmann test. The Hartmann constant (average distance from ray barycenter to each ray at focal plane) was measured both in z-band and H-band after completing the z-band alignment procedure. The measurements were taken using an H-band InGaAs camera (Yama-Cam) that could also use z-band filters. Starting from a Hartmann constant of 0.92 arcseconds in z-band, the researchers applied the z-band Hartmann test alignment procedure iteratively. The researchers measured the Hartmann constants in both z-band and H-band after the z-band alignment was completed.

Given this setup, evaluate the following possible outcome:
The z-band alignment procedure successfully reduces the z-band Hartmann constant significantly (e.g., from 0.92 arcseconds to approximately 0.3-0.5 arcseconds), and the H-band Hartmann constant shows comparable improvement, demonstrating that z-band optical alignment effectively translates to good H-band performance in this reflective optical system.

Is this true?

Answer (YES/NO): NO